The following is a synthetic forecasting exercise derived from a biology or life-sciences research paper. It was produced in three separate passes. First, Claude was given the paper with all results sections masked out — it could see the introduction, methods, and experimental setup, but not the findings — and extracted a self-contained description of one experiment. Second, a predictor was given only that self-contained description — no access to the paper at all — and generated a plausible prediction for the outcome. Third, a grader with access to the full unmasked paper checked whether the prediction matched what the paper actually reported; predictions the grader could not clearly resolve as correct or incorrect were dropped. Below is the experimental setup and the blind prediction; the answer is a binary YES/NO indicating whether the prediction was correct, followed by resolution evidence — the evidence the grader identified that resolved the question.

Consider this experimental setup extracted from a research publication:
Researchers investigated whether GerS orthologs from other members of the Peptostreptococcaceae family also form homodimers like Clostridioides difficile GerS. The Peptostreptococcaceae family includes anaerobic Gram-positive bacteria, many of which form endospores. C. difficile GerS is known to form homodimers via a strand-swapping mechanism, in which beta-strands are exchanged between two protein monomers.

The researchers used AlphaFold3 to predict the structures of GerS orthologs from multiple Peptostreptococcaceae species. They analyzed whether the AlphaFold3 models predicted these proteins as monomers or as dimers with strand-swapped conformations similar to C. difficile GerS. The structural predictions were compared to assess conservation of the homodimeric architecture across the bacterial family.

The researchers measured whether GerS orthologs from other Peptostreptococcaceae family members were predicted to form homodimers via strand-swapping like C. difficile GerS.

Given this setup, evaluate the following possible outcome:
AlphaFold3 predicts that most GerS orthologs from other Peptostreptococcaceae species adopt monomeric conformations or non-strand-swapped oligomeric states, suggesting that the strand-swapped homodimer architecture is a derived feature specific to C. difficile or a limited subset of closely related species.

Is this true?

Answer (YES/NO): NO